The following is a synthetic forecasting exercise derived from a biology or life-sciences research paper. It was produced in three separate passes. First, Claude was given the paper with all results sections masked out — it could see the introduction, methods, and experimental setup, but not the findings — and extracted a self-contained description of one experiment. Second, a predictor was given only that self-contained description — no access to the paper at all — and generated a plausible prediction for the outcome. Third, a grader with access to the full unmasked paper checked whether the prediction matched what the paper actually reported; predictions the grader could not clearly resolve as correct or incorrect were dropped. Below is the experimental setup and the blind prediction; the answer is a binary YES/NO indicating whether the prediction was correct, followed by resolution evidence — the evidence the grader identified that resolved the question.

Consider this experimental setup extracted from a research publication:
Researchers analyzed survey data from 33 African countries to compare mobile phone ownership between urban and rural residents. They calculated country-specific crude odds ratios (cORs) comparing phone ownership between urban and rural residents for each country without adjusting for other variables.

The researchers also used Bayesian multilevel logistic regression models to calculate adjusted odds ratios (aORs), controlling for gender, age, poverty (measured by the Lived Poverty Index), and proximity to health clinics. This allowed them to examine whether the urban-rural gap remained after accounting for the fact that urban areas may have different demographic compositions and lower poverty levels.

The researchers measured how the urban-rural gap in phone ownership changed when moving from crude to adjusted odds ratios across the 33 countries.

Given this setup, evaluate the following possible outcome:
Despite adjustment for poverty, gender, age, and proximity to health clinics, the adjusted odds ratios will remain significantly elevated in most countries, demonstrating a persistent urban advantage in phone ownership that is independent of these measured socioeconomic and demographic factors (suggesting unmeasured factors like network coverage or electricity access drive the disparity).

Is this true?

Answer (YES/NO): YES